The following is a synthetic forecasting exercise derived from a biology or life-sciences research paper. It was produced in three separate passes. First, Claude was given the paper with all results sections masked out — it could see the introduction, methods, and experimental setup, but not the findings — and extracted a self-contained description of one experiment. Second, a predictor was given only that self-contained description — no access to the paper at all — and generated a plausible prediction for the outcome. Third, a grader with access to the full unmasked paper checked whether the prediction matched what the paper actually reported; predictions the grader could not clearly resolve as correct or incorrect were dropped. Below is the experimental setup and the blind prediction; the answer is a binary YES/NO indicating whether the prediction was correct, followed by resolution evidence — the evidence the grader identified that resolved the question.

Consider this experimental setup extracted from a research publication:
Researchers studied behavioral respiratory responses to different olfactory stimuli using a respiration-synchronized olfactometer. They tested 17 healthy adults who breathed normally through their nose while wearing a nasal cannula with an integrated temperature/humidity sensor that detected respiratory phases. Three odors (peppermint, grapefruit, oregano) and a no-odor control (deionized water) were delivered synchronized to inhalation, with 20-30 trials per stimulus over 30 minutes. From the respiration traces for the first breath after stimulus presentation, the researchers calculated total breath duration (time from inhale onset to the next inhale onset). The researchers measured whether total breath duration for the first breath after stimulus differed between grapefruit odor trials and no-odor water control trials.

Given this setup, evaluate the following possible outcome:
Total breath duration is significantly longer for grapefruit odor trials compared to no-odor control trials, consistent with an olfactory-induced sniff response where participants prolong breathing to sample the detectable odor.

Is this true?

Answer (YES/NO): YES